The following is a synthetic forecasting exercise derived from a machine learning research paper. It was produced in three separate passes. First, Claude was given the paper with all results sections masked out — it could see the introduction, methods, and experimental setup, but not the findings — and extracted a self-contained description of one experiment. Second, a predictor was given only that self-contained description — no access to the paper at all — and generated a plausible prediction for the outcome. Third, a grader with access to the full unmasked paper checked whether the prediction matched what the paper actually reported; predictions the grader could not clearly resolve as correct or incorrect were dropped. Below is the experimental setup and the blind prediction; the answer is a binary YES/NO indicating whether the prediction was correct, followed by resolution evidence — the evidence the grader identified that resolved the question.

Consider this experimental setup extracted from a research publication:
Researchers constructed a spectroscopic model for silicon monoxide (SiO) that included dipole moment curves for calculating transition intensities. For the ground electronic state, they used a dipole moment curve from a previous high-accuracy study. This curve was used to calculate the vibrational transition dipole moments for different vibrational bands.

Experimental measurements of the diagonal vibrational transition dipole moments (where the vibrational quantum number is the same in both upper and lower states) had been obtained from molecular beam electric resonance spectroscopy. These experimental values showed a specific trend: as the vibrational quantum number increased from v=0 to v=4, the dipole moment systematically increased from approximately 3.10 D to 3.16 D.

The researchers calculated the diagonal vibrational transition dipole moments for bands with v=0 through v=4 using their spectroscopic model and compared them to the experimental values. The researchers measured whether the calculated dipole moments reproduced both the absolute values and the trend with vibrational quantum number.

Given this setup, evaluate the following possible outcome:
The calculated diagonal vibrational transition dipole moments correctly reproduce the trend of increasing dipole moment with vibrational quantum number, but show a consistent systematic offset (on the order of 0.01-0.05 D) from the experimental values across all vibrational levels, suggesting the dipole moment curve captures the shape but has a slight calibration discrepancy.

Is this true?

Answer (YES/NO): NO